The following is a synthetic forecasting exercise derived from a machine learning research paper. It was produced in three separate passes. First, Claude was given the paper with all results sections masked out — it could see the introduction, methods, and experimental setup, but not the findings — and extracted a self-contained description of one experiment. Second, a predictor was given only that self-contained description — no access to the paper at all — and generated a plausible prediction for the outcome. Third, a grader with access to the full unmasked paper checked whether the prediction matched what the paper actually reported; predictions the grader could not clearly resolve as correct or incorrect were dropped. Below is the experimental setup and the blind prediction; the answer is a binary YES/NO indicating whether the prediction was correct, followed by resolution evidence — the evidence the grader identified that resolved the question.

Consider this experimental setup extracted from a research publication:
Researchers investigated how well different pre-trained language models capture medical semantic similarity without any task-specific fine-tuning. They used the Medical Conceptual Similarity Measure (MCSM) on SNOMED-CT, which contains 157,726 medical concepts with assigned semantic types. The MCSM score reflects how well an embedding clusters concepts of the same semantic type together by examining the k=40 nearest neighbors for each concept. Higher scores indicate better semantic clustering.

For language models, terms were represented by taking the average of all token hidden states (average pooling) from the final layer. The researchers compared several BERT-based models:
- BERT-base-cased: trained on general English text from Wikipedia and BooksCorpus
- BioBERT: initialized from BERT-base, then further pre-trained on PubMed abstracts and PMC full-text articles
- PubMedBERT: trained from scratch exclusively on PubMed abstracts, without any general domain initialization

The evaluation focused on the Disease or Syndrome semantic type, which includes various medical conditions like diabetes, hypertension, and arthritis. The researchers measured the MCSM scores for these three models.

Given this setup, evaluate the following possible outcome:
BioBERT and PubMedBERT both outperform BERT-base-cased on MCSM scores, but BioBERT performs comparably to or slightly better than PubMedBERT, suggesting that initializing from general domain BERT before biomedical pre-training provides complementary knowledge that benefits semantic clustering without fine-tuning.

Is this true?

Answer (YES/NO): NO